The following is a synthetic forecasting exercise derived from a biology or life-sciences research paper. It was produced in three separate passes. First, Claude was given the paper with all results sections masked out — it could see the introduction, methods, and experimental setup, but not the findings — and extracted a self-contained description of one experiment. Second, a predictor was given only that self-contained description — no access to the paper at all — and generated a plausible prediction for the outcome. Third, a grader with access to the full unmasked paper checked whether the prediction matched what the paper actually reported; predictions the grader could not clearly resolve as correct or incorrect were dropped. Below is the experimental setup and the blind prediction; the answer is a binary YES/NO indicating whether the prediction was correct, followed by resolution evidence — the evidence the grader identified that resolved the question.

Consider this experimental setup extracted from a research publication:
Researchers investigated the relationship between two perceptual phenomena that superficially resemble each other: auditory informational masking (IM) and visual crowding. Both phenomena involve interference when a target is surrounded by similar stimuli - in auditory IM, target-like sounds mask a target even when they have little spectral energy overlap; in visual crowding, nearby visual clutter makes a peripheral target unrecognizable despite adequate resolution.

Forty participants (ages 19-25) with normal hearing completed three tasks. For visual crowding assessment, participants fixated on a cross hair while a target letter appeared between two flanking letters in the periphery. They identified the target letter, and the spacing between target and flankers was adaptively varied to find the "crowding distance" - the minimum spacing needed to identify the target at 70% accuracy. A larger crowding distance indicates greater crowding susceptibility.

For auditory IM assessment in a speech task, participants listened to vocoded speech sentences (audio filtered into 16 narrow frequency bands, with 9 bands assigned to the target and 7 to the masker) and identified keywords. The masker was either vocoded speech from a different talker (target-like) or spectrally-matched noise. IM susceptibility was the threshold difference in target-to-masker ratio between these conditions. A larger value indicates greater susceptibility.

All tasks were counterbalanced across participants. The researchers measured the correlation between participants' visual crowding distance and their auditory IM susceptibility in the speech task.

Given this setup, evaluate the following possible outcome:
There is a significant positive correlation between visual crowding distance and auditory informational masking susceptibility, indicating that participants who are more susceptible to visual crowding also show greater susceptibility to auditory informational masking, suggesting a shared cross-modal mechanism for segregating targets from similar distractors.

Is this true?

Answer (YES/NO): NO